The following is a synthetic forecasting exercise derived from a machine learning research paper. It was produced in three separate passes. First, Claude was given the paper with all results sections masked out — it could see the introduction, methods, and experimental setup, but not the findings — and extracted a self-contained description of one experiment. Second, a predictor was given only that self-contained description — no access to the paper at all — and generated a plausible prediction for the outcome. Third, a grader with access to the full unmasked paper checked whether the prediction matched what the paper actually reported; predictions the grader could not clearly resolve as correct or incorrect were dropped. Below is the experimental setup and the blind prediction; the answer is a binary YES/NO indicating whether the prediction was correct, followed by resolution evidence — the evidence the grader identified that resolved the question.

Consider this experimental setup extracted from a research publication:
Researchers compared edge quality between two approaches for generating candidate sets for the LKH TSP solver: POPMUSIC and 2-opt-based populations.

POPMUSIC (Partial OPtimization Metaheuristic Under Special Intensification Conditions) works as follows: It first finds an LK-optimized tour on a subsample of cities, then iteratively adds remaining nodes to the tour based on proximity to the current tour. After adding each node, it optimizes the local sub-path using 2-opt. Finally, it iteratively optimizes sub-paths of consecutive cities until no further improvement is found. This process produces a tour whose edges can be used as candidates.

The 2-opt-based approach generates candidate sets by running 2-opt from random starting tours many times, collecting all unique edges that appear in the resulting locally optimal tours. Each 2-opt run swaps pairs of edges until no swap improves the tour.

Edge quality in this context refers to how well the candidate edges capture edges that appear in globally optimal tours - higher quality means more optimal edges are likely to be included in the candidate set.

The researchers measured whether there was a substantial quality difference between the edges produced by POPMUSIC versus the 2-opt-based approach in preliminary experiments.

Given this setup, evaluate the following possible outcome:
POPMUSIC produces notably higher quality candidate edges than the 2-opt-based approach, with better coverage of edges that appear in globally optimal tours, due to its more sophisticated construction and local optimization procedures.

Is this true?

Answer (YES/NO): NO